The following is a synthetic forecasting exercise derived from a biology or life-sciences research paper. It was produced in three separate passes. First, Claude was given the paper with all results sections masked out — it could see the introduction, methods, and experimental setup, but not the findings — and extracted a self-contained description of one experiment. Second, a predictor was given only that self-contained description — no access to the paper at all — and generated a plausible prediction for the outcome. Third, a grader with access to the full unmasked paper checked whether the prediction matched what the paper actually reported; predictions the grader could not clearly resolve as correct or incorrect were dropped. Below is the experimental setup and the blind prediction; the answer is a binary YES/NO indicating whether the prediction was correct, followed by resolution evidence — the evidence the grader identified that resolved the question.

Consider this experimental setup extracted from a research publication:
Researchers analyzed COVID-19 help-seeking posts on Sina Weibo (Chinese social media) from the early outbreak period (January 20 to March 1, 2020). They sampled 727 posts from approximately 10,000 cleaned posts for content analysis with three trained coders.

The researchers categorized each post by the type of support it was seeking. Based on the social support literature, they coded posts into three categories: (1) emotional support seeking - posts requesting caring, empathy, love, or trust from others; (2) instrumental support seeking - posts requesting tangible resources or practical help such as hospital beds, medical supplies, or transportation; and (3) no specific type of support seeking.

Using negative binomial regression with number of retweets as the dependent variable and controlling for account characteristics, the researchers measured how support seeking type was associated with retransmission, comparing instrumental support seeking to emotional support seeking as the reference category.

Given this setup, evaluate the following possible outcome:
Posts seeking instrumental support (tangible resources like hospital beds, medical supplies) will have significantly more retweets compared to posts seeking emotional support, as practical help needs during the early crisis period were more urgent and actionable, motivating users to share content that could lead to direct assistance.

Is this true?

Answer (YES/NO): YES